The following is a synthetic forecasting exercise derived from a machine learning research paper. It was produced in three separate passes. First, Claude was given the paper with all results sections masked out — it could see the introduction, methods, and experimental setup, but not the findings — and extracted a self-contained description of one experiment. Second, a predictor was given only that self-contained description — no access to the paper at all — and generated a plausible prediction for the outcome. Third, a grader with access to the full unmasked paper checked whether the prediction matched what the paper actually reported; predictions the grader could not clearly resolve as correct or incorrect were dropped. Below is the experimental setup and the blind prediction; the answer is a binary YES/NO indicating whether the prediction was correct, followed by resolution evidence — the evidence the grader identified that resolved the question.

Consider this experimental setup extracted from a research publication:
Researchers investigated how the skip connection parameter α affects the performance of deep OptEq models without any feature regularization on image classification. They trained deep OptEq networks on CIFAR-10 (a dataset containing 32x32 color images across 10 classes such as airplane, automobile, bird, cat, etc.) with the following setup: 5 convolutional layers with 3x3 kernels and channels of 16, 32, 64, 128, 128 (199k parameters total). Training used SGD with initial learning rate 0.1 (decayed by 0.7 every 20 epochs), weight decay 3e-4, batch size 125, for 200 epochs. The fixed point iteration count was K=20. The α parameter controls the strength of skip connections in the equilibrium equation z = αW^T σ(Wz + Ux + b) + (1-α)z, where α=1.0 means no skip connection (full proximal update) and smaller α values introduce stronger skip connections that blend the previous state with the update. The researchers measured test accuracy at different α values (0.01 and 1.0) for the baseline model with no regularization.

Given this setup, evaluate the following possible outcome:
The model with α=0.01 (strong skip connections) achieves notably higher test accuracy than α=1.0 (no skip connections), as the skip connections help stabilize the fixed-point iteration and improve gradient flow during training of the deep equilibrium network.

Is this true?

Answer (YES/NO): NO